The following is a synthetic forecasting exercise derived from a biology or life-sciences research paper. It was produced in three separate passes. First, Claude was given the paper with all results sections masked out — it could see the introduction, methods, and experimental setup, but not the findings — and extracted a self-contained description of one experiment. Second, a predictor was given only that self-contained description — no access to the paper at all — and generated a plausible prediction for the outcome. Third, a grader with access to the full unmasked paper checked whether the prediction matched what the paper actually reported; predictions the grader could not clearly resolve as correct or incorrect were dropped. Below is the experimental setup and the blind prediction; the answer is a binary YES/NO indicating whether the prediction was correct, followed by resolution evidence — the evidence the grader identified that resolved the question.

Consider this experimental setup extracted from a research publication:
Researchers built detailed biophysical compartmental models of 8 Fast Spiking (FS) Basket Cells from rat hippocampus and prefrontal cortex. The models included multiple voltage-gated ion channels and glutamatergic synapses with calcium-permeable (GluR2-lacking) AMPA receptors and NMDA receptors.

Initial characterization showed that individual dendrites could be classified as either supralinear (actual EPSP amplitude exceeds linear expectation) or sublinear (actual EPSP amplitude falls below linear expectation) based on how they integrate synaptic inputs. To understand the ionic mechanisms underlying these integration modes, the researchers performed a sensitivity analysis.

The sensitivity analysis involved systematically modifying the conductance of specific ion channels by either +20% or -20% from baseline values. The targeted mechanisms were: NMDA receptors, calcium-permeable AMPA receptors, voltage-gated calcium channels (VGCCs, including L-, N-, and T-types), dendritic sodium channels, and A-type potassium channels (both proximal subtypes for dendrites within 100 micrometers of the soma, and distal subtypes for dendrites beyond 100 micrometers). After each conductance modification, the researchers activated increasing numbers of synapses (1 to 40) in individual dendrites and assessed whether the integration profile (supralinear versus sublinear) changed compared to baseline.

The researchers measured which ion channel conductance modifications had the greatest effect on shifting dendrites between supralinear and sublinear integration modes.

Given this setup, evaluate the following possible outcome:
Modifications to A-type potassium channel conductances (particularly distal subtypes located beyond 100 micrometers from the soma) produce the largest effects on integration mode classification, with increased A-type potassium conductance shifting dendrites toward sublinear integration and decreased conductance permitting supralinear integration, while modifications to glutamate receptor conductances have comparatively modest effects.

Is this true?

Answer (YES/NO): NO